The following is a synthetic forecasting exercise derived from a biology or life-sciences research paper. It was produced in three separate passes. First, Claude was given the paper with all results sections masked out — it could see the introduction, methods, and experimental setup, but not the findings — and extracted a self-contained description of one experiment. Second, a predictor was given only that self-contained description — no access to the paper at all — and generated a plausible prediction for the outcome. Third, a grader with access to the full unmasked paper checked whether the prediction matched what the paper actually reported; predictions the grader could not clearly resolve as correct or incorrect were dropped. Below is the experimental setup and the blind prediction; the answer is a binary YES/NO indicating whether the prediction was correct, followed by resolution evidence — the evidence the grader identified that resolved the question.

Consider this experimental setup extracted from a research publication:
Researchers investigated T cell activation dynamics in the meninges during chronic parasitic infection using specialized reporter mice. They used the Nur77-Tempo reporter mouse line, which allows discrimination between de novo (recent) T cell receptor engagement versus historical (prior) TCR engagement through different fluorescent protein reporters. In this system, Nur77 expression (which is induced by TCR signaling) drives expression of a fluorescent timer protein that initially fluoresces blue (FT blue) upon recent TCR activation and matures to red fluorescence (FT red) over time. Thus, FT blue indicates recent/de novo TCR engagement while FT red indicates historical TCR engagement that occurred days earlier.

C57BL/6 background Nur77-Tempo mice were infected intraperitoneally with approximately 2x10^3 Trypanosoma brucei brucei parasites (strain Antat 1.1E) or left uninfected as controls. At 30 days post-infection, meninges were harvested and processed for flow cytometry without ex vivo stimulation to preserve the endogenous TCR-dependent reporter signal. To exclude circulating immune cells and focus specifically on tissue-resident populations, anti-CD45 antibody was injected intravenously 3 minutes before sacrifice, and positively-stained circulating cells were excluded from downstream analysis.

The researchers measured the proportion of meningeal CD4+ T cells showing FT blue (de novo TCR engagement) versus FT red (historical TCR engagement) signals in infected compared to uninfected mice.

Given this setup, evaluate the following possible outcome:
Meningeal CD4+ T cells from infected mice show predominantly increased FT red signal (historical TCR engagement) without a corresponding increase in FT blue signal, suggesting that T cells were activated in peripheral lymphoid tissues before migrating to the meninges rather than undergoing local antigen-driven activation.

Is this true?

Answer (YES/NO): NO